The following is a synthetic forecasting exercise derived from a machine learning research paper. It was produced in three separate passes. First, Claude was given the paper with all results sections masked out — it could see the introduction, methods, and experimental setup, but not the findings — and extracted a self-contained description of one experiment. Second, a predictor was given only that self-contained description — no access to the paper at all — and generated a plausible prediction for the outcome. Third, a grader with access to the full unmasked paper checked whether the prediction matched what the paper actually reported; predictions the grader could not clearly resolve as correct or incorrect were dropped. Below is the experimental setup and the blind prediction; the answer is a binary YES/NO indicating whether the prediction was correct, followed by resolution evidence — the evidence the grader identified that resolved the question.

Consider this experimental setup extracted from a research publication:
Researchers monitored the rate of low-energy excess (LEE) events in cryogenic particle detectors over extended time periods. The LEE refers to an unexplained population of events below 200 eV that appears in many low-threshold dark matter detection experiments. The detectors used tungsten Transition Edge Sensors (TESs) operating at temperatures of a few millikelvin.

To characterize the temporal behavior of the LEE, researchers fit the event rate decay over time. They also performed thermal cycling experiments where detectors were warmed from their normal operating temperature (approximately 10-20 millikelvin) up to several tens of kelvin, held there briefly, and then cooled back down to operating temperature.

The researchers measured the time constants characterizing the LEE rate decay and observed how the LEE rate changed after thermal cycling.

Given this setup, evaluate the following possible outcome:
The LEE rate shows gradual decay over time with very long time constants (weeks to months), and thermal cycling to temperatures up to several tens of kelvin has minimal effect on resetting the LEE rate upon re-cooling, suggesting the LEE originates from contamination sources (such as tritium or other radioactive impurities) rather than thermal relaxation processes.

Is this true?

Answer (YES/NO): NO